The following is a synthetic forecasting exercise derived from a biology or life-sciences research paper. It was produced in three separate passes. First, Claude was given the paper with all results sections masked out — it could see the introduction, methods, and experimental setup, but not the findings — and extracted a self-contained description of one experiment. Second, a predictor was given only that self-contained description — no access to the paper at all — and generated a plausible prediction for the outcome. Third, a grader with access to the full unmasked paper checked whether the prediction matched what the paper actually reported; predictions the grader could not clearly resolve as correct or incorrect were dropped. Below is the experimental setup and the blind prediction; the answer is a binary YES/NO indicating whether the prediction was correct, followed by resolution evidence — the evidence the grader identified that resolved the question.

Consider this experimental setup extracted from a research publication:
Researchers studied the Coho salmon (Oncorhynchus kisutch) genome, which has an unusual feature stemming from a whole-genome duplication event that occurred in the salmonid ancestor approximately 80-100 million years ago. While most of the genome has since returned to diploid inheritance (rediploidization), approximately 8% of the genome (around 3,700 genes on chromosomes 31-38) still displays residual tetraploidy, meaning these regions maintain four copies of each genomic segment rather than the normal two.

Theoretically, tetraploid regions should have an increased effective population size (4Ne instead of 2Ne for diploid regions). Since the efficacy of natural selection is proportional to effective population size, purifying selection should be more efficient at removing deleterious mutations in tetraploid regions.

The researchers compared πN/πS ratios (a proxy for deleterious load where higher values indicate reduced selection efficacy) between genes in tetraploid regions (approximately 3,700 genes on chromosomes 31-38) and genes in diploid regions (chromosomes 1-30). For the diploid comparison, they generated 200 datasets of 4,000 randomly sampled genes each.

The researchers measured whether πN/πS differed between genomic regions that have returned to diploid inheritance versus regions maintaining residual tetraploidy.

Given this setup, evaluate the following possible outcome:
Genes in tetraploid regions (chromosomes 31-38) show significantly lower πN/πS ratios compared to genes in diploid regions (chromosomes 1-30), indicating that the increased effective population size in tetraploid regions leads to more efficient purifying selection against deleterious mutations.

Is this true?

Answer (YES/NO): NO